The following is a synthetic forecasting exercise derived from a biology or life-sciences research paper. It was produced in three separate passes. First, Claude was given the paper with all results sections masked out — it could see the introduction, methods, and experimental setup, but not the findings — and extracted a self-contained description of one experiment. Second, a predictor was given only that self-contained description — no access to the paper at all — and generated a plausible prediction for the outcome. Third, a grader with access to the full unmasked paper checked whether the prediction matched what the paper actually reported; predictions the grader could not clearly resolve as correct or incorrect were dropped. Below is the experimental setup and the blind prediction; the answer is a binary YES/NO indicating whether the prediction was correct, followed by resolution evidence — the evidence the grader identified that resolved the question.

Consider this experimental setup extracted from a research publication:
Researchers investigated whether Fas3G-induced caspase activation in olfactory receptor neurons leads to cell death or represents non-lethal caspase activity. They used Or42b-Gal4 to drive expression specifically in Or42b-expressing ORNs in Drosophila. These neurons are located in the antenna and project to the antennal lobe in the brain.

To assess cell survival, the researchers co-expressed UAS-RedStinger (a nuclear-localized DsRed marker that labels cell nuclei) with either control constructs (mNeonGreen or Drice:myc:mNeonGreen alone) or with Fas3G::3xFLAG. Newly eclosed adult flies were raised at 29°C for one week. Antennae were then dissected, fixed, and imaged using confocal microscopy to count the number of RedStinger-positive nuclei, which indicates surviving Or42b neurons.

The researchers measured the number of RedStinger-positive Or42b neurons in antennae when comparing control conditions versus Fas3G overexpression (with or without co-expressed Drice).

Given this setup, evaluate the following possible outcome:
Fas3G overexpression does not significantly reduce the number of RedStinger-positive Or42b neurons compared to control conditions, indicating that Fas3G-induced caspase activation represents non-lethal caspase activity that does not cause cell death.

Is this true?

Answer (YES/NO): YES